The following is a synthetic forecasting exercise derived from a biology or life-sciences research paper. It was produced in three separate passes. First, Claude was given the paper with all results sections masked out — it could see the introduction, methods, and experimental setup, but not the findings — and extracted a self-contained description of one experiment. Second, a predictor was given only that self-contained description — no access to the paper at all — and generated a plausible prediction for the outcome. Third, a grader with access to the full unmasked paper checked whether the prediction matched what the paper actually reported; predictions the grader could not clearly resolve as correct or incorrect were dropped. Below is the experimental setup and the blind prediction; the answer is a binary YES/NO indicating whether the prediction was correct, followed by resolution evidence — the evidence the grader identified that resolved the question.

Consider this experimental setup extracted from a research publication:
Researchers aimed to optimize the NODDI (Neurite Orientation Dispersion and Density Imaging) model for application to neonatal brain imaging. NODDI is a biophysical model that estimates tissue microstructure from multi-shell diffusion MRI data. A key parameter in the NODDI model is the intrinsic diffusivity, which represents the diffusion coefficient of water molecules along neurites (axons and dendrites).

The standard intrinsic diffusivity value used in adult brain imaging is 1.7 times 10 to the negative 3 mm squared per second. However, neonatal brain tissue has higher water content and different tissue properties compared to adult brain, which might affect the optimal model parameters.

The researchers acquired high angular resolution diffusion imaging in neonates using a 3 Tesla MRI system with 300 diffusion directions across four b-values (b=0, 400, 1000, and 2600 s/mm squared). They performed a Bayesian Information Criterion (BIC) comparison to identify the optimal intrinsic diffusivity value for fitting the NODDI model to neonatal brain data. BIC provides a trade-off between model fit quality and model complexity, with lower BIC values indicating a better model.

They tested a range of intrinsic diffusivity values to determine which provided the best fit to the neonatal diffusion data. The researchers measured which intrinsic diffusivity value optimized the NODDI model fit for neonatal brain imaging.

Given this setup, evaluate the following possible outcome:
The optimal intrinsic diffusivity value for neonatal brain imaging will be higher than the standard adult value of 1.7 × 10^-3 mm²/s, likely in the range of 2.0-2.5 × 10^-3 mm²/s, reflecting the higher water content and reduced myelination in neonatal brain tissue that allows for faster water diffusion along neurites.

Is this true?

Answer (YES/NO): YES